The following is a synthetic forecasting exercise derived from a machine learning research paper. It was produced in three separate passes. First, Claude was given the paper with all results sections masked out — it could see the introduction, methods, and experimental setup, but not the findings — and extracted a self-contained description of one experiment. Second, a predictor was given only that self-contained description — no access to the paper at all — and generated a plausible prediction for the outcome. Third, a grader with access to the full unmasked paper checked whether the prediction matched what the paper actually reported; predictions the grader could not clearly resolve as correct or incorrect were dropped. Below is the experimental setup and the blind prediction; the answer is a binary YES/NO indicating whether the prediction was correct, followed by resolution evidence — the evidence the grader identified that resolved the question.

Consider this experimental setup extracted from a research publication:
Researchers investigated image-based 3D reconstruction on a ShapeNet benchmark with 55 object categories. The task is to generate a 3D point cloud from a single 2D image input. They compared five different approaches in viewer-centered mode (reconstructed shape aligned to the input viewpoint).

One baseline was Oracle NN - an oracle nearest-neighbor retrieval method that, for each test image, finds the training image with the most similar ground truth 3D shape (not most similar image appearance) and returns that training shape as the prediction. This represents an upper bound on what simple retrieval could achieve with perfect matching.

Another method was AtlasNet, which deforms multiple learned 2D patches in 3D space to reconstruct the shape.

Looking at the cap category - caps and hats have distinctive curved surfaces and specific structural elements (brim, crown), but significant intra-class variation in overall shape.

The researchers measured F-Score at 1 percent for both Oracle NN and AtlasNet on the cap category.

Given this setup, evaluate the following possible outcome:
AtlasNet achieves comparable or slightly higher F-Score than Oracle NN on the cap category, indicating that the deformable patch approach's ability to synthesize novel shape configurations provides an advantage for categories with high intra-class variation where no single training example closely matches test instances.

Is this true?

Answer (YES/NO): NO